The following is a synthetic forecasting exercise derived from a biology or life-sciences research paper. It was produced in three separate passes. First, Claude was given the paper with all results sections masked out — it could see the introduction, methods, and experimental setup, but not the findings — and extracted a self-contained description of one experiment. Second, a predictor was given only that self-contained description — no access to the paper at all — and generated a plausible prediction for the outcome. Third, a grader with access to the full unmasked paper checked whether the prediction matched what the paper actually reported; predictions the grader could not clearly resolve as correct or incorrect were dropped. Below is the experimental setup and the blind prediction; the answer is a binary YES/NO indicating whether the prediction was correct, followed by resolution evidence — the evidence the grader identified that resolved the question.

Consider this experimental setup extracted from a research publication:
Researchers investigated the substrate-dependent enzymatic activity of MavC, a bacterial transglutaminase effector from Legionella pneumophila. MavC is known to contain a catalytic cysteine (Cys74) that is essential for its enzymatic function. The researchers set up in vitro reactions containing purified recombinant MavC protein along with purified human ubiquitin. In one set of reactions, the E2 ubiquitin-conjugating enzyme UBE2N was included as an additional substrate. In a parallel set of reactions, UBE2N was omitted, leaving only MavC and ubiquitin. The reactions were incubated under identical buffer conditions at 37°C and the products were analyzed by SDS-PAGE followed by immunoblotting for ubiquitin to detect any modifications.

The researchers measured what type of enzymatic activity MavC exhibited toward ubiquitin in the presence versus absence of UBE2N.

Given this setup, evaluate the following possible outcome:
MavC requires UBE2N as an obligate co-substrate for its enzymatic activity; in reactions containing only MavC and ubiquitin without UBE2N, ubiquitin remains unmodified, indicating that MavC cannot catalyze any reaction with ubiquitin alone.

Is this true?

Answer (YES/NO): NO